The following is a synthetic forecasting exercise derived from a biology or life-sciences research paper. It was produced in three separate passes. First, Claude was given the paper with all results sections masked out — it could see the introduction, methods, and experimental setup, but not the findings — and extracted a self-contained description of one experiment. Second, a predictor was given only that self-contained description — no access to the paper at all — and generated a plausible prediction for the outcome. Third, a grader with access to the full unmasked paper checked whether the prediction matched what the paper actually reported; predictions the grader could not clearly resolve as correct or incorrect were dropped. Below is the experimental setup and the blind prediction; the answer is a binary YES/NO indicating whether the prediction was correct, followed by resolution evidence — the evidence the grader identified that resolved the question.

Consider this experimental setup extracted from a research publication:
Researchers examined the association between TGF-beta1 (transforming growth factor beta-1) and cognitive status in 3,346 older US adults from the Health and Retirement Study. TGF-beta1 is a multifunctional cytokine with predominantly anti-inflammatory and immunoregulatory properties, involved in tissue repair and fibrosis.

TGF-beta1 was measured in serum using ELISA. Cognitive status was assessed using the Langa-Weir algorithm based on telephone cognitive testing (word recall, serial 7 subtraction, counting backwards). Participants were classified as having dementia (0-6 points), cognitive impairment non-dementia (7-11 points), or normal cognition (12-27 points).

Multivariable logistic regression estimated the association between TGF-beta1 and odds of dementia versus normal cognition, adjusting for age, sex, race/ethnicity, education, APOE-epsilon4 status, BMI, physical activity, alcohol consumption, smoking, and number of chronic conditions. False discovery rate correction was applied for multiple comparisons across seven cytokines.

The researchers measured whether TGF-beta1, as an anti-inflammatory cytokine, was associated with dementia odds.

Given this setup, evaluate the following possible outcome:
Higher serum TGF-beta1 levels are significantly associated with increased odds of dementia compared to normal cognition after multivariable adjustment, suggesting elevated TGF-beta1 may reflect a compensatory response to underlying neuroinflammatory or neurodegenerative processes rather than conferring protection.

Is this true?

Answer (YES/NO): NO